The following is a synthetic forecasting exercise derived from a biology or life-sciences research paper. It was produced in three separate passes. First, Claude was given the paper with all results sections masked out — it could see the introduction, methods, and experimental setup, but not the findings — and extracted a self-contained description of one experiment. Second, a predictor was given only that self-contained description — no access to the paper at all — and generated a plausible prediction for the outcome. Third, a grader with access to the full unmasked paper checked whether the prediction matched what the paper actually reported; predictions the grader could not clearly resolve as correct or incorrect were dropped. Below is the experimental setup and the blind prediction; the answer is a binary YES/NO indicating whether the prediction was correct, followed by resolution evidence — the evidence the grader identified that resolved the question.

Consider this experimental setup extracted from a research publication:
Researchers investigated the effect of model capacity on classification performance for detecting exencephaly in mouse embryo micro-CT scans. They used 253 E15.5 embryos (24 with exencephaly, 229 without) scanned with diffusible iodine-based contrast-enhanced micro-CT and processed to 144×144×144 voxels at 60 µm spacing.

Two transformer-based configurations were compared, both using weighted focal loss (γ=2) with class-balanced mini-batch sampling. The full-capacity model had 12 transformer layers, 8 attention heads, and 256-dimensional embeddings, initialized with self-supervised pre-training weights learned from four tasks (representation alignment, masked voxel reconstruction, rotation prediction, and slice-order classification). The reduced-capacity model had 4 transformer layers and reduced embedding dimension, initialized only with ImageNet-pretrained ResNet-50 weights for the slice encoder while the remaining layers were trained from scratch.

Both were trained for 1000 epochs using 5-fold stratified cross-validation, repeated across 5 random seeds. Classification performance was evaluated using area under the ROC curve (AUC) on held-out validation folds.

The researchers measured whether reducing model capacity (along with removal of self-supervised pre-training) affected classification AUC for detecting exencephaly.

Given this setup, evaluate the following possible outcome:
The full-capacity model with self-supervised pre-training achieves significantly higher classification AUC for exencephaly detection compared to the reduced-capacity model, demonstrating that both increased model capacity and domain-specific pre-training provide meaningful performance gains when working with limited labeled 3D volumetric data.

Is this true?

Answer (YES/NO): NO